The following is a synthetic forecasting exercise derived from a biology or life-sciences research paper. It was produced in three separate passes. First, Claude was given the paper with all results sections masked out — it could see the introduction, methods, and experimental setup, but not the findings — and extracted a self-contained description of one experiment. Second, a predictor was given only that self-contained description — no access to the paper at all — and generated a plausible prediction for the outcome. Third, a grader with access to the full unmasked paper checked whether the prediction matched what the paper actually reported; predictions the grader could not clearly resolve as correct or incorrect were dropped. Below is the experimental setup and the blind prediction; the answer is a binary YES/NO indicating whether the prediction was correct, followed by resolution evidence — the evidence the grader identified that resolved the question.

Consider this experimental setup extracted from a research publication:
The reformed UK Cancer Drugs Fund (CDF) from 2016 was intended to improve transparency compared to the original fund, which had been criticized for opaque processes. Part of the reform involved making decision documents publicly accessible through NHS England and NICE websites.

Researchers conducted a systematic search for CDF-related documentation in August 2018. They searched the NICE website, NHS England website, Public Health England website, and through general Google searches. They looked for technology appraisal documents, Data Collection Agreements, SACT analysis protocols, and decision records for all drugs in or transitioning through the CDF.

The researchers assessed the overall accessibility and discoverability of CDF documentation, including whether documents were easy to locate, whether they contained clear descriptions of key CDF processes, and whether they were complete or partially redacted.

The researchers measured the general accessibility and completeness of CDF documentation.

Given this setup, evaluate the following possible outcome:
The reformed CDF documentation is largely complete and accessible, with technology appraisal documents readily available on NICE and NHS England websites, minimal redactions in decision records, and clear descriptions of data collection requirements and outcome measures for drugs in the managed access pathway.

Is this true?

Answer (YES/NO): NO